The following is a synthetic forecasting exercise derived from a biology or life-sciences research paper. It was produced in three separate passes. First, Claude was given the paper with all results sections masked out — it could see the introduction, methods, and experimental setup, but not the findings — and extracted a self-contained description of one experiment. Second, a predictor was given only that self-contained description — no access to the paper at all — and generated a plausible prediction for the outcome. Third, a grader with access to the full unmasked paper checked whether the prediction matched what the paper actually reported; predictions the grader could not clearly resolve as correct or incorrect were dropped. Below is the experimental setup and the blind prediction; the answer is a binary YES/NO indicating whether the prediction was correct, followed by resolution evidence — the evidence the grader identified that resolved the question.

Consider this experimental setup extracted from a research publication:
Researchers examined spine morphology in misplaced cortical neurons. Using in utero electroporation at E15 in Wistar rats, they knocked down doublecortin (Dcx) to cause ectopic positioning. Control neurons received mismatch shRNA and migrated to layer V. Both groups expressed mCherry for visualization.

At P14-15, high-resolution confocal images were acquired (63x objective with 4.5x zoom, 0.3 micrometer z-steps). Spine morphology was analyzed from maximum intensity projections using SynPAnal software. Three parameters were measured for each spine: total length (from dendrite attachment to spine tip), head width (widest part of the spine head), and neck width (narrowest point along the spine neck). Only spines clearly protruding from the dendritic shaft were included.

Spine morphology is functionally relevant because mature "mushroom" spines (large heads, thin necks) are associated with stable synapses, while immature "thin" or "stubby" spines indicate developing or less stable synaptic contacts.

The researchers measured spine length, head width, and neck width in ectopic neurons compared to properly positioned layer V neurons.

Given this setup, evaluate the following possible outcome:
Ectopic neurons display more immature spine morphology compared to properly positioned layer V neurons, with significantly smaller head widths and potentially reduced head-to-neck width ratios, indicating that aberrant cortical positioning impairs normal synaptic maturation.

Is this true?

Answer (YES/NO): NO